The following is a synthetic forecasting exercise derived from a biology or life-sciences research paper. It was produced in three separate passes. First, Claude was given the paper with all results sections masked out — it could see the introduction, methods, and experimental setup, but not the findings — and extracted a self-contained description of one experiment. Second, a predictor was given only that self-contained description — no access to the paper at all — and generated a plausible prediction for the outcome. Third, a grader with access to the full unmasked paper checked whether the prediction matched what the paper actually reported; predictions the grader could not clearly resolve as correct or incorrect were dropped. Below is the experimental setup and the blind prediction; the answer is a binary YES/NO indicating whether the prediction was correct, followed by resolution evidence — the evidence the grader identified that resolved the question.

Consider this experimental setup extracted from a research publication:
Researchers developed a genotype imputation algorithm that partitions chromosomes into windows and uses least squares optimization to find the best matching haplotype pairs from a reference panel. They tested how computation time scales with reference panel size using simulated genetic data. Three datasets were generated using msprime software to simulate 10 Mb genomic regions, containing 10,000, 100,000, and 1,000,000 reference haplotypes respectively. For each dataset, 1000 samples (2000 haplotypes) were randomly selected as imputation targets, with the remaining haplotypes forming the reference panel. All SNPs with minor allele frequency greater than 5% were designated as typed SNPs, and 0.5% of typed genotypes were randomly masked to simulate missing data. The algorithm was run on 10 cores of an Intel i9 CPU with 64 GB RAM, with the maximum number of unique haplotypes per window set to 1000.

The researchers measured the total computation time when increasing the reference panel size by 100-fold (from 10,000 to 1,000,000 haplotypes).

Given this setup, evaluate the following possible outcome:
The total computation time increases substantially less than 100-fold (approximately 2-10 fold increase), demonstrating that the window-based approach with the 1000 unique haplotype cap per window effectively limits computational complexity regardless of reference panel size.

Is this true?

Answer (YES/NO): YES